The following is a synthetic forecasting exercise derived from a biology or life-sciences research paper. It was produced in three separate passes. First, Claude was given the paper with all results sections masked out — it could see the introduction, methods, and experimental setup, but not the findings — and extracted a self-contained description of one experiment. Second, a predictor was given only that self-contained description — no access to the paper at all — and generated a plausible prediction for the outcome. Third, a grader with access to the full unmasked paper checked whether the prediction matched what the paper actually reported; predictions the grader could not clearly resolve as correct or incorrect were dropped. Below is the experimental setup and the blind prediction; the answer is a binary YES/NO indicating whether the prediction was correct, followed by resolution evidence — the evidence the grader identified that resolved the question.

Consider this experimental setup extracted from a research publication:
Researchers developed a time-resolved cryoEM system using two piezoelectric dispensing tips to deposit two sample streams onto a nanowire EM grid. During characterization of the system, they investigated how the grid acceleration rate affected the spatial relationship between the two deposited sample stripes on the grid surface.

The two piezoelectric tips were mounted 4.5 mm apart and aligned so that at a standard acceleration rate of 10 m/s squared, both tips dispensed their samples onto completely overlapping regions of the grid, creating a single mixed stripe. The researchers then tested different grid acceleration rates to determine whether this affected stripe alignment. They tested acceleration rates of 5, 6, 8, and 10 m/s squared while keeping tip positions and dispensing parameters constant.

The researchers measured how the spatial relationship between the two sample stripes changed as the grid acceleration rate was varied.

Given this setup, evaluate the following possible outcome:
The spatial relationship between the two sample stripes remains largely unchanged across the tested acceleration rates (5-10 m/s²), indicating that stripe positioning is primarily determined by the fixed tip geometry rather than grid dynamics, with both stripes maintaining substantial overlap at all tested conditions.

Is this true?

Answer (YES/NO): NO